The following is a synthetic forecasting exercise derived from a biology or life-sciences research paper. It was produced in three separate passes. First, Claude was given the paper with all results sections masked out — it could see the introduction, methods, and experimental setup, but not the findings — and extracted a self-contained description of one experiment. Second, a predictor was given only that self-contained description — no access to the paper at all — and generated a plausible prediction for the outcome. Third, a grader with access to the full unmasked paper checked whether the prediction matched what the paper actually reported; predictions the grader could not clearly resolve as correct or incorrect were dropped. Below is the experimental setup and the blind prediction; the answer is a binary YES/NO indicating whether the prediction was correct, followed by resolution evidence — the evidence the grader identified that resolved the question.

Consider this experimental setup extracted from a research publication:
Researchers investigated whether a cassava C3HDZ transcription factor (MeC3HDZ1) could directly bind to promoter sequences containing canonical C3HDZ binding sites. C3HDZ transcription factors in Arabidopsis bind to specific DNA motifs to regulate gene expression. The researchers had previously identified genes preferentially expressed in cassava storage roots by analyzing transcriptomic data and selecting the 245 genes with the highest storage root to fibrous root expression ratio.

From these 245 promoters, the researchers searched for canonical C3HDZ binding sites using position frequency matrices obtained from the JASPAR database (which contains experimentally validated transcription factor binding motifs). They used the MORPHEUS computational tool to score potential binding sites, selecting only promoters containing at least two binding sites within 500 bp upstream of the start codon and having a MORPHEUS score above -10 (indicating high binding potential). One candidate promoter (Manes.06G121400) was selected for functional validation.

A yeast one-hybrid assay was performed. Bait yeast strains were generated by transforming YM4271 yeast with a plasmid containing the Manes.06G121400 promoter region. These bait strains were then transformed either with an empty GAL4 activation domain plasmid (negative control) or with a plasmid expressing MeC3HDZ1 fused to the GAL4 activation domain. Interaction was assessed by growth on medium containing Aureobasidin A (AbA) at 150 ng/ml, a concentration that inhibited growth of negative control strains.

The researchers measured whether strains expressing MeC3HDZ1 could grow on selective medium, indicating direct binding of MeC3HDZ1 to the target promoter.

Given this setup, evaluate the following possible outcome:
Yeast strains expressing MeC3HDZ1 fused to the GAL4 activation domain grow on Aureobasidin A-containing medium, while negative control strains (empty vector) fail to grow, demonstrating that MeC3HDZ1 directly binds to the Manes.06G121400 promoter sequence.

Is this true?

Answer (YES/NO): YES